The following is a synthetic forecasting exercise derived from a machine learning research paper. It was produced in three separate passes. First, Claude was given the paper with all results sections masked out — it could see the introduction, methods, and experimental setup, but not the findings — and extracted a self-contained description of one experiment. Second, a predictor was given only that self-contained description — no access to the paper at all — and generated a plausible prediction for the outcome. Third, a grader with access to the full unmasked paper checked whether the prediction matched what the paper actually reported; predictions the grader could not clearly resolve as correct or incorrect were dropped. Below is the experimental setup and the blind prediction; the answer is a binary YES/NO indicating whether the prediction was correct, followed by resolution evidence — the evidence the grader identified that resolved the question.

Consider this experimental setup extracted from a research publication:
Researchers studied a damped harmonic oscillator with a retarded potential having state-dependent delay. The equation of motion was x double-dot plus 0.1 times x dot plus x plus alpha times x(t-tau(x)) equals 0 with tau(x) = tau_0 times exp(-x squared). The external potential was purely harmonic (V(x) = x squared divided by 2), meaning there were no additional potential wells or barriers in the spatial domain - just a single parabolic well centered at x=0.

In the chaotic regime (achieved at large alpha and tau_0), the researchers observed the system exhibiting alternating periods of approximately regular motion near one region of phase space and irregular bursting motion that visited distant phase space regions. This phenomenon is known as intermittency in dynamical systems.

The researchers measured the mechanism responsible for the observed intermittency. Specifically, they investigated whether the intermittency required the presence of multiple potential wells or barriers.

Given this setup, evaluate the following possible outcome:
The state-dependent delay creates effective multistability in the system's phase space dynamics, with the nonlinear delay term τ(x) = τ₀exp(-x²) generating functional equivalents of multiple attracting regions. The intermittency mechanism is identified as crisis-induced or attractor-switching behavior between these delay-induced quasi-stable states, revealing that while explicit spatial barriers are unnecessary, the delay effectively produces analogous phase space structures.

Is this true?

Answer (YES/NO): NO